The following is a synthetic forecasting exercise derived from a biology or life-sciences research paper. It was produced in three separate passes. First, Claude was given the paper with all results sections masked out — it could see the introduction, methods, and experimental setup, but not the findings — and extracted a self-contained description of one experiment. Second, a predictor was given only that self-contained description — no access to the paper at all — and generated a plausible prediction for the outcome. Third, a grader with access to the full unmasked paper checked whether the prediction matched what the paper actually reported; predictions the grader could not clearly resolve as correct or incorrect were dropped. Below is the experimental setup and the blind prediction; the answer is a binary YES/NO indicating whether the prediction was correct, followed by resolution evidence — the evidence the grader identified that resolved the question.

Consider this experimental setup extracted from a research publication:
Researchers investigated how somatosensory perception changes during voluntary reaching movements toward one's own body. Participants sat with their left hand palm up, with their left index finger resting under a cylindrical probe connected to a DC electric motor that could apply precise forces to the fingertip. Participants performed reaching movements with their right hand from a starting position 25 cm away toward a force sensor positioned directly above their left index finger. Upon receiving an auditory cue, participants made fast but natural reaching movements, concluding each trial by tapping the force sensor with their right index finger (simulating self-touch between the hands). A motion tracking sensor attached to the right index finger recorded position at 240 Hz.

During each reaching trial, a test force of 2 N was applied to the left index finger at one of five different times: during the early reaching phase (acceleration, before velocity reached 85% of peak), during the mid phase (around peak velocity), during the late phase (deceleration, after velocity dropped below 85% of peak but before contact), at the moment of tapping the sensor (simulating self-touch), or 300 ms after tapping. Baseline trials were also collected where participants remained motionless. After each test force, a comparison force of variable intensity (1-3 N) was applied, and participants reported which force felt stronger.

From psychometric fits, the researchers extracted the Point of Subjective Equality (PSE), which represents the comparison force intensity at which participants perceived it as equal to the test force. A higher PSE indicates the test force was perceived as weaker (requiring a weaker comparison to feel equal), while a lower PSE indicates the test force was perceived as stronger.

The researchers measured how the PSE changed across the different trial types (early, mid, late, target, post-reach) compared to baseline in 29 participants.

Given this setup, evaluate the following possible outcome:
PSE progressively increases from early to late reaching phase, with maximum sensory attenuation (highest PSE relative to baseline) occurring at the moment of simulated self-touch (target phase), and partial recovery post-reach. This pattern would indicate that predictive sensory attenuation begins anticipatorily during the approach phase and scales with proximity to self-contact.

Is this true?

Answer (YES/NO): NO